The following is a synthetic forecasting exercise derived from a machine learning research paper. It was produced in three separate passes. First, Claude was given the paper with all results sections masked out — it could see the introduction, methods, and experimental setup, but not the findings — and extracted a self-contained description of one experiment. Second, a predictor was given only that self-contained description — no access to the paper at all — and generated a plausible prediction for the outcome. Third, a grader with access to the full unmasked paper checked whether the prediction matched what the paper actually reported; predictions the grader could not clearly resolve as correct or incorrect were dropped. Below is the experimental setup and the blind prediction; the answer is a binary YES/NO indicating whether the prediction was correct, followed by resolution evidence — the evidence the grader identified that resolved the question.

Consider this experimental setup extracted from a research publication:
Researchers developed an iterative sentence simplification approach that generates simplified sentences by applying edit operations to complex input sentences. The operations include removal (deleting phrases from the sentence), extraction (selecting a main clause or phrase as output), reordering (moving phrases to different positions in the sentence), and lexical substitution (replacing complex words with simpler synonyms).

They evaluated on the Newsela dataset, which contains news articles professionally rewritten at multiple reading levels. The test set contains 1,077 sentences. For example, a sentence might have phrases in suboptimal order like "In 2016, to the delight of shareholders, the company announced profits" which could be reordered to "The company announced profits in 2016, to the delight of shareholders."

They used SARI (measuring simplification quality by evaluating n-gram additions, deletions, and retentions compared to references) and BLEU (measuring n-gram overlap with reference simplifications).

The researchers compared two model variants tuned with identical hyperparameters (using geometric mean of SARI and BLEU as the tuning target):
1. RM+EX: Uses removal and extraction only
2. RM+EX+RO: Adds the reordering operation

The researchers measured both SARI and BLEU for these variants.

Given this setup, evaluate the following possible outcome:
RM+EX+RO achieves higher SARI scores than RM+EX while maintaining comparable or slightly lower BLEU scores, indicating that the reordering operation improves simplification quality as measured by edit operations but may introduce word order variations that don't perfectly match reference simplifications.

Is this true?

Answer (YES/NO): YES